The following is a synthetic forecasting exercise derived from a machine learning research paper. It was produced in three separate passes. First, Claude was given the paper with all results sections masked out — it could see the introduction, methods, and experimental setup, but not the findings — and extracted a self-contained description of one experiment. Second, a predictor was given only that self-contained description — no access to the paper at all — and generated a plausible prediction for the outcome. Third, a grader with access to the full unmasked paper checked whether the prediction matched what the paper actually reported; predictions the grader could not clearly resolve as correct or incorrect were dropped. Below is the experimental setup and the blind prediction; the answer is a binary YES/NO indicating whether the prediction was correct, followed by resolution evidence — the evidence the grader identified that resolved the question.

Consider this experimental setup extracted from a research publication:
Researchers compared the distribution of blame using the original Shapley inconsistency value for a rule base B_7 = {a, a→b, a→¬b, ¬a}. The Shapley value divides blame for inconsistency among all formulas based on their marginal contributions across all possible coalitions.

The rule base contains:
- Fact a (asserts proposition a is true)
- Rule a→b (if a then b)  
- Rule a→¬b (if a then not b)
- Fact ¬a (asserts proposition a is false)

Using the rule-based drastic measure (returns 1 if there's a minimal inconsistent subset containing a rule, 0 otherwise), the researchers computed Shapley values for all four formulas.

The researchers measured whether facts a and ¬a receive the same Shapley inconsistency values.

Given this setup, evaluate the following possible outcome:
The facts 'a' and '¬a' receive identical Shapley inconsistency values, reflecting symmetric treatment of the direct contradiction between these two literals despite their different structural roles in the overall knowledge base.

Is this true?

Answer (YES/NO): NO